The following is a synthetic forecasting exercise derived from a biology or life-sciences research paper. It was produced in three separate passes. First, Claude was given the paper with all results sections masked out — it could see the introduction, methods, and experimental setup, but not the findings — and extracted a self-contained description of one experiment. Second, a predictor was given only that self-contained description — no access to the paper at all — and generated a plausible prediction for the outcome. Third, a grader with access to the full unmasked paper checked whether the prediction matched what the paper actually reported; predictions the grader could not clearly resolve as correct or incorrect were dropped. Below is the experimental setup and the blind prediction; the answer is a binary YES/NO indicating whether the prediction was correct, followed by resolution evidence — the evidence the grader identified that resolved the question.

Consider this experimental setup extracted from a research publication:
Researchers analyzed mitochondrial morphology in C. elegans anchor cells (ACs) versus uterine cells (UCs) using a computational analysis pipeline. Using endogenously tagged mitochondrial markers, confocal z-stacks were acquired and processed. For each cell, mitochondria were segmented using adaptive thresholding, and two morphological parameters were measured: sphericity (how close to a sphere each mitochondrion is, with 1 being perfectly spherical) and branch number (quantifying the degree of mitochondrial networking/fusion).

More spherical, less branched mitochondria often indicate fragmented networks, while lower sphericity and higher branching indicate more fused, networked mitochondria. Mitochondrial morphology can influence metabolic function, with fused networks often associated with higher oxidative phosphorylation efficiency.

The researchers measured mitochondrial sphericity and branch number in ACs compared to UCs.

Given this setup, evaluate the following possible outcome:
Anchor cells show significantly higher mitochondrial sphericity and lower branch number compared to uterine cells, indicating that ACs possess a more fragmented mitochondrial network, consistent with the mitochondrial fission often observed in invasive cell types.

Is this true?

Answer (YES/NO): NO